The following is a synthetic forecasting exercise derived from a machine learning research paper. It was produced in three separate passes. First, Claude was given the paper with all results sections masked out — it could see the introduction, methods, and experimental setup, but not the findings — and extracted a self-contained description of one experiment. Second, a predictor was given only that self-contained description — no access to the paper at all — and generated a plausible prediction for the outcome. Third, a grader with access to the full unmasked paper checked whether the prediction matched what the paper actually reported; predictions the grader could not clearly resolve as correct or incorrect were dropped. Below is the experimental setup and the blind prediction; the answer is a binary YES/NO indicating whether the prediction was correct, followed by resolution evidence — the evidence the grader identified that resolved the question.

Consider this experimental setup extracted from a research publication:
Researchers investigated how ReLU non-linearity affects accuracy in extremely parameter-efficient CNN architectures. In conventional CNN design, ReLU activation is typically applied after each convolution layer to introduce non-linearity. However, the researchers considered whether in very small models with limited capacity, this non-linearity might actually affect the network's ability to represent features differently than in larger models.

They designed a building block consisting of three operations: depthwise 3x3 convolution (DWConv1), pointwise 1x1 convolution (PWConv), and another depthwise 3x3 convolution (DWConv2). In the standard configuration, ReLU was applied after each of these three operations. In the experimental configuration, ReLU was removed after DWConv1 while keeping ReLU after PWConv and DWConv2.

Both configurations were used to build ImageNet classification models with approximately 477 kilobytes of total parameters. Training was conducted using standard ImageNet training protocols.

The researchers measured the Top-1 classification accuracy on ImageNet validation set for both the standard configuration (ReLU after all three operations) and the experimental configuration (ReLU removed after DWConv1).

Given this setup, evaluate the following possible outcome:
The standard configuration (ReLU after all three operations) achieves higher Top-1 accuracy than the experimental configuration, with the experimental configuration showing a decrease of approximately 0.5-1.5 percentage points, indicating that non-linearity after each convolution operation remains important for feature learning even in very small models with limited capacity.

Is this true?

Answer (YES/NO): NO